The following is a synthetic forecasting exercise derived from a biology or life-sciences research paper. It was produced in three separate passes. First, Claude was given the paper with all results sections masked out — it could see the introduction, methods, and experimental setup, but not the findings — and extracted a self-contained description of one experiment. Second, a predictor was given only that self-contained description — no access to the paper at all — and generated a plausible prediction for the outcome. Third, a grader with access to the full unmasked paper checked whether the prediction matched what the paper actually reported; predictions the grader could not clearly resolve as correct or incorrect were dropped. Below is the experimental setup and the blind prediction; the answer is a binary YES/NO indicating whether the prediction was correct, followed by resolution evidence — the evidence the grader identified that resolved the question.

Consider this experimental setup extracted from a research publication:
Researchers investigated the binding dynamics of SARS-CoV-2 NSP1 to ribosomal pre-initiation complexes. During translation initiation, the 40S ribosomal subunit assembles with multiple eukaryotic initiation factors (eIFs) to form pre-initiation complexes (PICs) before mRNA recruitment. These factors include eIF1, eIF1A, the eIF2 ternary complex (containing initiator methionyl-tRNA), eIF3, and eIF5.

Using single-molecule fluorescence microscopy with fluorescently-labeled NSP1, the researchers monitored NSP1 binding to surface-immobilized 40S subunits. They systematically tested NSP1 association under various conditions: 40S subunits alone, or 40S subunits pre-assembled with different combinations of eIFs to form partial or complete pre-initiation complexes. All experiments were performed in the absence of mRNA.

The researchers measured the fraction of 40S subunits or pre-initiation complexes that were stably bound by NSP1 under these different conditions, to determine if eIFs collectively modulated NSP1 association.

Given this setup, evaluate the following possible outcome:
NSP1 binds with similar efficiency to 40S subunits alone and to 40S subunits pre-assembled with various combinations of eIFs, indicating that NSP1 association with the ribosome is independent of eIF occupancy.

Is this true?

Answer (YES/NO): NO